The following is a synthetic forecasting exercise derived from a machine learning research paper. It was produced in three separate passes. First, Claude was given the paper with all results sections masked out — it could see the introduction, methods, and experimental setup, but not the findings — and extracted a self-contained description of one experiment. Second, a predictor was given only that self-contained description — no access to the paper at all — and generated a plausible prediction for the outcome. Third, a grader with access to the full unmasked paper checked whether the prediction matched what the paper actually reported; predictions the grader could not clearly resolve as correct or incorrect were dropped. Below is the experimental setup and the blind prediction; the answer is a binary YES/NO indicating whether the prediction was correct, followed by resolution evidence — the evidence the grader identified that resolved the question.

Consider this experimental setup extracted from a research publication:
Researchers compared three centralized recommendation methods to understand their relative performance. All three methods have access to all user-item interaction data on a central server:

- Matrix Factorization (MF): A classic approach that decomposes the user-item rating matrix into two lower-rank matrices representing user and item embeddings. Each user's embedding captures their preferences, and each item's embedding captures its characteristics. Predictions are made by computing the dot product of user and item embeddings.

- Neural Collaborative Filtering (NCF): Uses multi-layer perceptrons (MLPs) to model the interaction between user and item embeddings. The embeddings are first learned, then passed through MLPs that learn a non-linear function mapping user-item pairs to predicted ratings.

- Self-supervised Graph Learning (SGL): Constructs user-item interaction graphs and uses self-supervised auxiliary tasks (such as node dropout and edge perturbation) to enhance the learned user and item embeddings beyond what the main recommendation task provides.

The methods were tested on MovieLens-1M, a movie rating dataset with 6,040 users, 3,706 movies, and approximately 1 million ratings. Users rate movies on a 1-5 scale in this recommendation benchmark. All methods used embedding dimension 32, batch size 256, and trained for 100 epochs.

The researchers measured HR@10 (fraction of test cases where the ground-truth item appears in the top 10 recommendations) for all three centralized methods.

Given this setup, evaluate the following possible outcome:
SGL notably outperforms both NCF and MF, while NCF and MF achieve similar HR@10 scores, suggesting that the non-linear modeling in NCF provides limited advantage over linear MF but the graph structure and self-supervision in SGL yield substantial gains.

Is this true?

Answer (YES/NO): NO